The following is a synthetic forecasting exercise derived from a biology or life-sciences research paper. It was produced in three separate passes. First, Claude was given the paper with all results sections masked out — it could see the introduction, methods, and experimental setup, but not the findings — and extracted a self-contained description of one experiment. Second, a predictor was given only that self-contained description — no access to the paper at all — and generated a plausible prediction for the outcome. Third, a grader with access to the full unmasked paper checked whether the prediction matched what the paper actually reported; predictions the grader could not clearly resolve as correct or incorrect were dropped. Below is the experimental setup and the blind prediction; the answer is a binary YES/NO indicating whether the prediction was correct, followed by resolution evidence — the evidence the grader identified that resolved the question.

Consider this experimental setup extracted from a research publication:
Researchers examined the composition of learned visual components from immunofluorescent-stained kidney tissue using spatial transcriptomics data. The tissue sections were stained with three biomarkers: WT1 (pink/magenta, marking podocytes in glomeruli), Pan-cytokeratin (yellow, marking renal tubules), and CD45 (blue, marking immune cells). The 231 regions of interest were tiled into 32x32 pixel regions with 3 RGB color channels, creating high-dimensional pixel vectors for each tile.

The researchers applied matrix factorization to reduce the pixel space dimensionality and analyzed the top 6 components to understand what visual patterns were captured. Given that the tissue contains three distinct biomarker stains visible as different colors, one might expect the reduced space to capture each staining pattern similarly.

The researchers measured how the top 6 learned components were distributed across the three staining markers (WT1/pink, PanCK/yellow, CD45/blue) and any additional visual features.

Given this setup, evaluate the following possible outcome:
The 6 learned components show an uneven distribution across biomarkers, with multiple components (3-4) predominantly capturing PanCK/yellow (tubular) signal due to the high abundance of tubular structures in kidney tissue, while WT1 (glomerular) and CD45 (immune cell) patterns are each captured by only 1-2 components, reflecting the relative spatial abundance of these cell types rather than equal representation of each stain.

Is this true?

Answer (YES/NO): NO